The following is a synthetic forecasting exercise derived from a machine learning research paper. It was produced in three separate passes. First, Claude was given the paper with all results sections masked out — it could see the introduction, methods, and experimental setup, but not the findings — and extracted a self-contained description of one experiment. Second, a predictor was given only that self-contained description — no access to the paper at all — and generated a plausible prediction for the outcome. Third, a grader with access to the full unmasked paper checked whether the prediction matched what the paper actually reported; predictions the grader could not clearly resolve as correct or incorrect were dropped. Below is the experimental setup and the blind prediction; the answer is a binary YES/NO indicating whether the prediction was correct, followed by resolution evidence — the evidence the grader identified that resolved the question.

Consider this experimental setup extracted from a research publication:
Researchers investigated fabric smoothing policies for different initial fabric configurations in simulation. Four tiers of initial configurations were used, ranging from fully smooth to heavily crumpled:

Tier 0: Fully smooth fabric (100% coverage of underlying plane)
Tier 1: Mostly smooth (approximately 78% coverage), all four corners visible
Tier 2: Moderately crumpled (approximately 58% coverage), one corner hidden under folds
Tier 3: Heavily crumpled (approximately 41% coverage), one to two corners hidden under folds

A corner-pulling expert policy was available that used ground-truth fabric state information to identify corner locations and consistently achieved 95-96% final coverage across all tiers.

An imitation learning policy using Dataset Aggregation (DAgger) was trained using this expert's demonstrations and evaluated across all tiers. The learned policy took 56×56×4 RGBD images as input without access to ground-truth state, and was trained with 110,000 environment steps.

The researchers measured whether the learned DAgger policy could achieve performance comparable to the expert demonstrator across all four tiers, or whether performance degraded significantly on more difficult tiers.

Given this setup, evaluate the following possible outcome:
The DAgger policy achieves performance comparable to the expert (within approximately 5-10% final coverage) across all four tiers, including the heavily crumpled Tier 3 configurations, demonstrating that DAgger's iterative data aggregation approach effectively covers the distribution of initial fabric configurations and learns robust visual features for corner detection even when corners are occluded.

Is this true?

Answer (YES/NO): YES